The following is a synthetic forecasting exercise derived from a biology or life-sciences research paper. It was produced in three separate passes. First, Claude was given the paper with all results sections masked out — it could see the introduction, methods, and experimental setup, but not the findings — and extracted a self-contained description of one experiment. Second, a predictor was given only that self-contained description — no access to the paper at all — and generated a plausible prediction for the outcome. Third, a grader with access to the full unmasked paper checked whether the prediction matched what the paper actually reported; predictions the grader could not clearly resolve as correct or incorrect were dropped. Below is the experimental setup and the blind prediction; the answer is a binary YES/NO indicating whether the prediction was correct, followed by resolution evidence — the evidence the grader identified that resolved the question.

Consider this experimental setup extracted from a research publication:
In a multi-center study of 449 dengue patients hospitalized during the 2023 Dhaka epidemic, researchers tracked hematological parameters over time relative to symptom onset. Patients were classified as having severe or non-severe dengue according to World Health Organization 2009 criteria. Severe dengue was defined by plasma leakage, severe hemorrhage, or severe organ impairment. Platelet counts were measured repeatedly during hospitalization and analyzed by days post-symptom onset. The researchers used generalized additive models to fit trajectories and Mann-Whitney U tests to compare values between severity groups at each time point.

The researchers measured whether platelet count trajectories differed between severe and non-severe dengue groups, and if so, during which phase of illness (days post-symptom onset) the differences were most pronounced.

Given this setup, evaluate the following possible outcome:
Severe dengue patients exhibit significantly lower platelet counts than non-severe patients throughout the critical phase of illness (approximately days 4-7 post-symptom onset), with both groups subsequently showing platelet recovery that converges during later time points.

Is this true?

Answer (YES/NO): YES